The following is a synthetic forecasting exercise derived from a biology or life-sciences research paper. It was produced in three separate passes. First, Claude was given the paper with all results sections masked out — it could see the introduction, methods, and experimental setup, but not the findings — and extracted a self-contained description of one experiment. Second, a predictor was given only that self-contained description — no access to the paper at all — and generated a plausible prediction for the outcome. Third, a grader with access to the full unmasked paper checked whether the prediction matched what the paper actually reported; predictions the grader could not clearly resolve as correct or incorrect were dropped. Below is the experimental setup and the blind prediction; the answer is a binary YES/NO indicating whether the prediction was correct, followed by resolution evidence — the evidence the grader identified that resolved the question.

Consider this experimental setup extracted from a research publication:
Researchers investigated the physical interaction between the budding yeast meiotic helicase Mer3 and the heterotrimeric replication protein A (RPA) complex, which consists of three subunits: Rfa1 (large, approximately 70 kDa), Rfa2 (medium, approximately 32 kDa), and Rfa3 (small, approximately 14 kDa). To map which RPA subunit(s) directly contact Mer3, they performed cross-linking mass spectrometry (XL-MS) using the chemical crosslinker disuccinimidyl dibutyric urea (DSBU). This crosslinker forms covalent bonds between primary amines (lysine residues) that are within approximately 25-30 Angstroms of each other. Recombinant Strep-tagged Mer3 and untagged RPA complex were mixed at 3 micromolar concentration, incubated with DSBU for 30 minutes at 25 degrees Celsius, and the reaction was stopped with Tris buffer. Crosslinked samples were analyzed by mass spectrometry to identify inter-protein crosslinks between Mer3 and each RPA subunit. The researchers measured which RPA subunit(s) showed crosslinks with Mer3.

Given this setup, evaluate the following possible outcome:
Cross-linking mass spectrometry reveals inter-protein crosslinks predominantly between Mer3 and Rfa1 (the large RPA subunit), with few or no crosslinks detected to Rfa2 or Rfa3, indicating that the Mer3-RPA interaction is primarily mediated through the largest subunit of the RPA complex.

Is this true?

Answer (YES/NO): YES